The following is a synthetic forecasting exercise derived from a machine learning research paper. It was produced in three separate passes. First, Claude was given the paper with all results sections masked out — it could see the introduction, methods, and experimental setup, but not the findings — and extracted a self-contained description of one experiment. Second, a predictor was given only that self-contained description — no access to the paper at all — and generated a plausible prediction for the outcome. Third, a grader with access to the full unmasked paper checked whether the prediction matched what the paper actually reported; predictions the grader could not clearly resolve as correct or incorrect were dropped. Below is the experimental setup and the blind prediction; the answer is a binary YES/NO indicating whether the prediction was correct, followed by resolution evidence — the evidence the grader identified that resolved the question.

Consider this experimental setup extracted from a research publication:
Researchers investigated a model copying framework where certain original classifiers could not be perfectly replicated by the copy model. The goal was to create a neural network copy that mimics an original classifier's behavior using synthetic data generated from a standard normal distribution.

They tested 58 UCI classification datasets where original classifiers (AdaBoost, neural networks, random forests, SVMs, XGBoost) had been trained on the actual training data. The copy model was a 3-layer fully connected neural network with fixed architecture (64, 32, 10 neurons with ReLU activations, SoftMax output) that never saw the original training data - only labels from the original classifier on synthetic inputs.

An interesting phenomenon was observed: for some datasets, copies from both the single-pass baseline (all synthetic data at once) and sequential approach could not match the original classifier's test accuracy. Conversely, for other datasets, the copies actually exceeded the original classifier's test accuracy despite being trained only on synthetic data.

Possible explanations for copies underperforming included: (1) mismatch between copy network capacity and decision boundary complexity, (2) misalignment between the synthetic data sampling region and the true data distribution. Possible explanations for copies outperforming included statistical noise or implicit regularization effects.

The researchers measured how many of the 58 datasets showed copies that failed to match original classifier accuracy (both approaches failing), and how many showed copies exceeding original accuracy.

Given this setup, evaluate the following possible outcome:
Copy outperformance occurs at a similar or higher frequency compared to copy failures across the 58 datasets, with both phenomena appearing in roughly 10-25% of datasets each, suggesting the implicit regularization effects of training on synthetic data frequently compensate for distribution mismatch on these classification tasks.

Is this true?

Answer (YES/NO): NO